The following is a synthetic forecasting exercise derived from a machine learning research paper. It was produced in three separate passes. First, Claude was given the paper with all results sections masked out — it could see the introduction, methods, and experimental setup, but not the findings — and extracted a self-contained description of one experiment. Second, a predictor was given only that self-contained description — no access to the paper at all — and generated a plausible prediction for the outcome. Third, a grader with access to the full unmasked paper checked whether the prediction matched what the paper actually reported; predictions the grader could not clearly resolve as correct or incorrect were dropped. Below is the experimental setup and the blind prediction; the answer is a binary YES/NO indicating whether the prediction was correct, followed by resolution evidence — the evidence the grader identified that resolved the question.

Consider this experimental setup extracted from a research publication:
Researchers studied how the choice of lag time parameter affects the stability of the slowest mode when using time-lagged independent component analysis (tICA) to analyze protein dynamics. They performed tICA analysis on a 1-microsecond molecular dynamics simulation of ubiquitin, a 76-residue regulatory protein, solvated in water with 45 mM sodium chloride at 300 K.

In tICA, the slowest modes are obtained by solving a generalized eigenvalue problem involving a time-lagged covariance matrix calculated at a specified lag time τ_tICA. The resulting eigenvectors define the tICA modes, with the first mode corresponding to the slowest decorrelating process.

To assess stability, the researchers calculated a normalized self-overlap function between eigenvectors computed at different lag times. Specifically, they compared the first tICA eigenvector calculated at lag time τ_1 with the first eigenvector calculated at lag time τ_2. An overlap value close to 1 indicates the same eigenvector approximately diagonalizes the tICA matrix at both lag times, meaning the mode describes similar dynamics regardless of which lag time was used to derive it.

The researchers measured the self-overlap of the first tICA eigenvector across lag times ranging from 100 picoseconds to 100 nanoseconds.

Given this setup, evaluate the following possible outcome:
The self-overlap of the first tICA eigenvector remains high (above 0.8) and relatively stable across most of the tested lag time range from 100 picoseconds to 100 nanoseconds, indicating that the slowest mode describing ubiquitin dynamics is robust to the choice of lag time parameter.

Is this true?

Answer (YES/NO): NO